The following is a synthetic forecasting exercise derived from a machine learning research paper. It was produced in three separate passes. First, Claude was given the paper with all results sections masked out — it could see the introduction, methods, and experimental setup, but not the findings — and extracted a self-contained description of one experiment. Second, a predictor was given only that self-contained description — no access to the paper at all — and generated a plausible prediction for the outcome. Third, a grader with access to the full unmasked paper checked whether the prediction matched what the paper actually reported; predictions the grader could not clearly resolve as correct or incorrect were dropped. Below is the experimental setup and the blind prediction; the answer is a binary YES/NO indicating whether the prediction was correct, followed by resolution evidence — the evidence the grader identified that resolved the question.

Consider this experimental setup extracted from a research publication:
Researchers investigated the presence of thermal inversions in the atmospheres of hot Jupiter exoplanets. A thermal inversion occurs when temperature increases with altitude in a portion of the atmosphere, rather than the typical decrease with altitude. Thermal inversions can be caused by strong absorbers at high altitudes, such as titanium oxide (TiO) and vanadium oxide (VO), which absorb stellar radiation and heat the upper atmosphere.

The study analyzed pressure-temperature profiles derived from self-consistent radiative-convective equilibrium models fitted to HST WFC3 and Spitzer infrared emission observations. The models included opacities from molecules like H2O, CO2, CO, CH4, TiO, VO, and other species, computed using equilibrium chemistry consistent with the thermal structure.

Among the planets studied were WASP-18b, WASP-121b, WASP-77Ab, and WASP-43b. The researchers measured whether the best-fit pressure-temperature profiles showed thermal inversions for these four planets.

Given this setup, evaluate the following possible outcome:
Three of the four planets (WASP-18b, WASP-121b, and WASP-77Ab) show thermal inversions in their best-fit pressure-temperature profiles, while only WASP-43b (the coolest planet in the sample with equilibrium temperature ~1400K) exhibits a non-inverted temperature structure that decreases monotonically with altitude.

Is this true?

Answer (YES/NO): NO